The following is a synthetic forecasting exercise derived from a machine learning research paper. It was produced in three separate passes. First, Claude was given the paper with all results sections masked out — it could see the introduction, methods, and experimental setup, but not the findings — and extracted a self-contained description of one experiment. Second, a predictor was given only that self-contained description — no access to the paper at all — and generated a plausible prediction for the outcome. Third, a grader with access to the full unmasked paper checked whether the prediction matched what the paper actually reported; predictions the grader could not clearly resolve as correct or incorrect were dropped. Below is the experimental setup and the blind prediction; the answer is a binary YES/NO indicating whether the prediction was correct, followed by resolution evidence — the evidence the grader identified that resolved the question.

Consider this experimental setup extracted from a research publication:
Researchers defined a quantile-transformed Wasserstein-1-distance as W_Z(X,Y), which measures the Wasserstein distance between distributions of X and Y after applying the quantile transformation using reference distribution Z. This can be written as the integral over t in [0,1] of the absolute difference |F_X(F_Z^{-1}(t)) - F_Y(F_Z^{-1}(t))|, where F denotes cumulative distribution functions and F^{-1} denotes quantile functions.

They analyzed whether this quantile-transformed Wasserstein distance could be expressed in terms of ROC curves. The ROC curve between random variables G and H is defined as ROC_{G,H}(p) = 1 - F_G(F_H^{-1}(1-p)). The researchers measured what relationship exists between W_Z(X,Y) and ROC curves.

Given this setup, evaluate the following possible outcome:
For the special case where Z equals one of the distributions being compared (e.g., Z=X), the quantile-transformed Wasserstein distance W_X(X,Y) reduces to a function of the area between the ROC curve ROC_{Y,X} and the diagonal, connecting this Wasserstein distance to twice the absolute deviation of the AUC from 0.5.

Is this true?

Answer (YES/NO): NO